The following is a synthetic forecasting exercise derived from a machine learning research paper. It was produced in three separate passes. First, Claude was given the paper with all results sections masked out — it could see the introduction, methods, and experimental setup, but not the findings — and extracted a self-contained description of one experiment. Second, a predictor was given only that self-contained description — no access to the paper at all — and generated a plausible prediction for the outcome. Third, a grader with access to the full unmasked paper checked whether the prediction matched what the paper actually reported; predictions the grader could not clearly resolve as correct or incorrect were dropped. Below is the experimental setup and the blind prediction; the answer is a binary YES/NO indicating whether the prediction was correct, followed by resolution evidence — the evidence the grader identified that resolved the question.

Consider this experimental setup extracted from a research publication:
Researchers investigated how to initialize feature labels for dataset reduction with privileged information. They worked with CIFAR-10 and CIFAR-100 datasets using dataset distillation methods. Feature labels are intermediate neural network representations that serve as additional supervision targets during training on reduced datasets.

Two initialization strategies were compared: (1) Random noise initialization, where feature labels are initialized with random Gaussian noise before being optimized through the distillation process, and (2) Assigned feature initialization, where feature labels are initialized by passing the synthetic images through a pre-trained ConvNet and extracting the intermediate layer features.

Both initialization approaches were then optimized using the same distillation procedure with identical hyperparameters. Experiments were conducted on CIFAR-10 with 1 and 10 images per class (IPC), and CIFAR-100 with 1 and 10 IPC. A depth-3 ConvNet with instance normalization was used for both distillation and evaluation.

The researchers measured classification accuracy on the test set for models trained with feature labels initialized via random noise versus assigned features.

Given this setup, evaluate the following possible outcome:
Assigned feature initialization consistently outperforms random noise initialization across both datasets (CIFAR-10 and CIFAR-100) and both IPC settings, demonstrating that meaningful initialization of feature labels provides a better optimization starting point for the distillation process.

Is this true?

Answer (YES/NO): YES